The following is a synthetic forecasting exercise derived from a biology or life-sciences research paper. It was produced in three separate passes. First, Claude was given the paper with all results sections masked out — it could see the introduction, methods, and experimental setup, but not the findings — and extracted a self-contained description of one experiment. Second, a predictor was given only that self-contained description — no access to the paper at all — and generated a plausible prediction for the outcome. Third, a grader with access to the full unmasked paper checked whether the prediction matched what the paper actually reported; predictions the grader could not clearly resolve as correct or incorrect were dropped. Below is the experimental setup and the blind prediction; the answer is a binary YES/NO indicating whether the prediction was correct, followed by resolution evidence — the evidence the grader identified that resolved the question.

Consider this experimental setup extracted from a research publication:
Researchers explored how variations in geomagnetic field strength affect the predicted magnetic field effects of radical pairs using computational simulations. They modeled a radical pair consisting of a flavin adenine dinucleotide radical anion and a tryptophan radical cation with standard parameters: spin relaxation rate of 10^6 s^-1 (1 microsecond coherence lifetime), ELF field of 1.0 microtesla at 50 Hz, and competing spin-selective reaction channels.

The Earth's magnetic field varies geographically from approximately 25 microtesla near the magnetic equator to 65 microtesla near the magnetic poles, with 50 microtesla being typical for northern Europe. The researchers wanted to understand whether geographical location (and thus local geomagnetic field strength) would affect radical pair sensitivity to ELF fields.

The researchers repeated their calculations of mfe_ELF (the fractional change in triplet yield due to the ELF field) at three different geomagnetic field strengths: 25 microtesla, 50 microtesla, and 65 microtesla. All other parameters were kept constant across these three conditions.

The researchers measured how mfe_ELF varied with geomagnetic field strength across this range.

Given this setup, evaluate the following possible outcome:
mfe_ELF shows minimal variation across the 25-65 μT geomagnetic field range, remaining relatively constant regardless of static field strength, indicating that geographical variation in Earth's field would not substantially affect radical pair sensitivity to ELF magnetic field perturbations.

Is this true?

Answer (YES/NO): NO